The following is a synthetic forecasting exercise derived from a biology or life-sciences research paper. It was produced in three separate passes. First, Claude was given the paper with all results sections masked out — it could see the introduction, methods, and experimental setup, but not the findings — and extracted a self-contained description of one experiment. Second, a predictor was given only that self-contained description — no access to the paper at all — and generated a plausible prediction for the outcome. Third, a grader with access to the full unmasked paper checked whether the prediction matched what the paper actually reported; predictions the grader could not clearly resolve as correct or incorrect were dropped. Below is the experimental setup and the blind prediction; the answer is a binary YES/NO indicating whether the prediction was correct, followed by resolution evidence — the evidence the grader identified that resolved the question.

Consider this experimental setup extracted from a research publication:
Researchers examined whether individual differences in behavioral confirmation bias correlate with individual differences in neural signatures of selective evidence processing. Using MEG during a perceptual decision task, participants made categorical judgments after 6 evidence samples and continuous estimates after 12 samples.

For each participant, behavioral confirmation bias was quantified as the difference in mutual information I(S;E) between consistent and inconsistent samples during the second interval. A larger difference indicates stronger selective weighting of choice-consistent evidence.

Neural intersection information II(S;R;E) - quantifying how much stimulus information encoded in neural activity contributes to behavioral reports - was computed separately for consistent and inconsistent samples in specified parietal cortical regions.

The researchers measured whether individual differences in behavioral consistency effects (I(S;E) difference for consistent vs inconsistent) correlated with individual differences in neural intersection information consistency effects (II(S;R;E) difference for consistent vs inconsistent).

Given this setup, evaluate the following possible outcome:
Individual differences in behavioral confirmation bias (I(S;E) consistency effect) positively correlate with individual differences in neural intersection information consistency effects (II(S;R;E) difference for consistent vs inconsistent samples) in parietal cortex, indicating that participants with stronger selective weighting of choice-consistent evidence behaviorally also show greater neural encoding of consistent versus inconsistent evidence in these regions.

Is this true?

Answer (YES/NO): YES